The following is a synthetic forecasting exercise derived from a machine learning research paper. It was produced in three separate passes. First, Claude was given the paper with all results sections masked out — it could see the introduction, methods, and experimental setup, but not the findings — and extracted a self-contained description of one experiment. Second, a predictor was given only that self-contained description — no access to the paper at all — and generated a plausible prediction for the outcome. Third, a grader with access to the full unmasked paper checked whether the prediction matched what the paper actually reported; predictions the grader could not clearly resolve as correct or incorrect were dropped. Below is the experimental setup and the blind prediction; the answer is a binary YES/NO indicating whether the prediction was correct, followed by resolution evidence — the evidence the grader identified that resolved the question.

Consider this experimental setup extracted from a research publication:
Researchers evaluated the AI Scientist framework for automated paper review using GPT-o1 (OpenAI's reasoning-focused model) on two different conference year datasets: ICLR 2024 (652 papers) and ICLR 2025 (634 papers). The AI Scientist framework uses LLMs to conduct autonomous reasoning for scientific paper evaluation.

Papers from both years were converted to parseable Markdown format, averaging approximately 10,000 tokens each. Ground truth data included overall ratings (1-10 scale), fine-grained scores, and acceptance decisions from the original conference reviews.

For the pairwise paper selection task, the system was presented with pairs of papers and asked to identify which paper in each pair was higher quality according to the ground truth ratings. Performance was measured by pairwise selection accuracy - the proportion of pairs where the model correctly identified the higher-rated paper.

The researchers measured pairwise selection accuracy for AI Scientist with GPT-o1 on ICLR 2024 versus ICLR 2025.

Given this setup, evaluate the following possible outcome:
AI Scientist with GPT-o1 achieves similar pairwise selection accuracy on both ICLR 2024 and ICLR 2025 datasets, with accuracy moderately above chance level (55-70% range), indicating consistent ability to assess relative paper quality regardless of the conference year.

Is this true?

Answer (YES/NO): NO